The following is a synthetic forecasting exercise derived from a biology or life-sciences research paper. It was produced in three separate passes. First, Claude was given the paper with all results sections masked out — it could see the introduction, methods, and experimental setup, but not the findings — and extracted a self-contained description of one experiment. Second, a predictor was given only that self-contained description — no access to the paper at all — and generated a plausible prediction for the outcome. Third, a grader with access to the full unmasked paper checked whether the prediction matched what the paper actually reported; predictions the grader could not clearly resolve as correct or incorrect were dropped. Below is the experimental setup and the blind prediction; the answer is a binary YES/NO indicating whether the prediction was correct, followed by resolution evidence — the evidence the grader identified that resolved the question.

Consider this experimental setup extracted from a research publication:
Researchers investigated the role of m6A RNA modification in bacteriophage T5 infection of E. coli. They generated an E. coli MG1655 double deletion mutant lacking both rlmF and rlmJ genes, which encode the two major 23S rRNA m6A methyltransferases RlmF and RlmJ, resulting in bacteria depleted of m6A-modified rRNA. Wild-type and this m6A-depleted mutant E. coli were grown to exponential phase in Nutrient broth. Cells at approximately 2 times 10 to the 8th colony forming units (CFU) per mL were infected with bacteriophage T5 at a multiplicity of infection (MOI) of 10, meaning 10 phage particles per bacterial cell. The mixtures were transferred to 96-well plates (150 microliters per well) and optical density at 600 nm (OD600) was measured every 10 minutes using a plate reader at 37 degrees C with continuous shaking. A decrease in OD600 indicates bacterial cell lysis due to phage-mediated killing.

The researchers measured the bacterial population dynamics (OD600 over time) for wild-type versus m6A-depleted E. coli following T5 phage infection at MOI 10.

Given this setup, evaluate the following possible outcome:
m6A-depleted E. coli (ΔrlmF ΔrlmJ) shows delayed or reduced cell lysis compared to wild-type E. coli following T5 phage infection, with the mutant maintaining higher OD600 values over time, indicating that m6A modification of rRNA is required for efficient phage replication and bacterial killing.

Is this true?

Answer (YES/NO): NO